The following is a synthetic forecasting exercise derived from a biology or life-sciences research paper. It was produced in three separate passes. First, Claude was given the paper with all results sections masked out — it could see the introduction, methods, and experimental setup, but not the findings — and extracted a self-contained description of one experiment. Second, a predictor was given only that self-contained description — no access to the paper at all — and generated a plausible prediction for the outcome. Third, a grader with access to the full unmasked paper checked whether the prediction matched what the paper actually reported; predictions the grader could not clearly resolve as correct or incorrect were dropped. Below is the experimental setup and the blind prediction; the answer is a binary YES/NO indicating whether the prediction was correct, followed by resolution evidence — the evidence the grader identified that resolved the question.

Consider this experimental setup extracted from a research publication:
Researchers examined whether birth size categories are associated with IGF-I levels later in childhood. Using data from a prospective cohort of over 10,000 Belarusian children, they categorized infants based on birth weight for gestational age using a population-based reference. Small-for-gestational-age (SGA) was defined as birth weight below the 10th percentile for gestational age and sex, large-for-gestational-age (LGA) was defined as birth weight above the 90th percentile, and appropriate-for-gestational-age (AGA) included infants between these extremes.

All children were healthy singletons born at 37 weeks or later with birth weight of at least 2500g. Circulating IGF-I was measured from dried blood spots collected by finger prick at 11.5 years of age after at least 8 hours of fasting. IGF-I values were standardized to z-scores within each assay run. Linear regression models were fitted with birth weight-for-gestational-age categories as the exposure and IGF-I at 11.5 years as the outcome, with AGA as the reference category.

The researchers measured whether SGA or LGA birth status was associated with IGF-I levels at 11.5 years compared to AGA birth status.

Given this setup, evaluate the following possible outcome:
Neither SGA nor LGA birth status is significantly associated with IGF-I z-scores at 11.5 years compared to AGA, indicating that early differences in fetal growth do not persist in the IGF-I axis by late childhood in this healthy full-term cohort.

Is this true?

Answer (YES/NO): YES